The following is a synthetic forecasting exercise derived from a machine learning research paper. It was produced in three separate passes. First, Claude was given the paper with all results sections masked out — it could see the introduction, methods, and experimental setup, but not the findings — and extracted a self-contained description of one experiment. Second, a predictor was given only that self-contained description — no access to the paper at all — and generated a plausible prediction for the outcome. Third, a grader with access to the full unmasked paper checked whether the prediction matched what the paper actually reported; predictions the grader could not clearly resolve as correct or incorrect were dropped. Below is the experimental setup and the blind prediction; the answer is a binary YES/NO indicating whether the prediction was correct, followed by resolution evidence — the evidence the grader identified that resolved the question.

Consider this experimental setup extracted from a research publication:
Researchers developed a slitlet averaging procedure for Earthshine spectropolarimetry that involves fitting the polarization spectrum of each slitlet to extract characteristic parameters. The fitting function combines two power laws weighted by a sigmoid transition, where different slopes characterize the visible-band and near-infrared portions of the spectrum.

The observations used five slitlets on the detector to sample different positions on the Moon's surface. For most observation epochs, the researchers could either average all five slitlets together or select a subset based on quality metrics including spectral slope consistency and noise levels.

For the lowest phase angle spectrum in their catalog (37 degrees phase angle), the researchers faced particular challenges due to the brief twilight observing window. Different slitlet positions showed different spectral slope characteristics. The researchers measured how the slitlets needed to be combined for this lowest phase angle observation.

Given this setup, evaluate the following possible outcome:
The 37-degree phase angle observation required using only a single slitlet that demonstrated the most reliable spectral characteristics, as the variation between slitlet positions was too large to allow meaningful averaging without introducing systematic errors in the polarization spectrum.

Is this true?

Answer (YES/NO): NO